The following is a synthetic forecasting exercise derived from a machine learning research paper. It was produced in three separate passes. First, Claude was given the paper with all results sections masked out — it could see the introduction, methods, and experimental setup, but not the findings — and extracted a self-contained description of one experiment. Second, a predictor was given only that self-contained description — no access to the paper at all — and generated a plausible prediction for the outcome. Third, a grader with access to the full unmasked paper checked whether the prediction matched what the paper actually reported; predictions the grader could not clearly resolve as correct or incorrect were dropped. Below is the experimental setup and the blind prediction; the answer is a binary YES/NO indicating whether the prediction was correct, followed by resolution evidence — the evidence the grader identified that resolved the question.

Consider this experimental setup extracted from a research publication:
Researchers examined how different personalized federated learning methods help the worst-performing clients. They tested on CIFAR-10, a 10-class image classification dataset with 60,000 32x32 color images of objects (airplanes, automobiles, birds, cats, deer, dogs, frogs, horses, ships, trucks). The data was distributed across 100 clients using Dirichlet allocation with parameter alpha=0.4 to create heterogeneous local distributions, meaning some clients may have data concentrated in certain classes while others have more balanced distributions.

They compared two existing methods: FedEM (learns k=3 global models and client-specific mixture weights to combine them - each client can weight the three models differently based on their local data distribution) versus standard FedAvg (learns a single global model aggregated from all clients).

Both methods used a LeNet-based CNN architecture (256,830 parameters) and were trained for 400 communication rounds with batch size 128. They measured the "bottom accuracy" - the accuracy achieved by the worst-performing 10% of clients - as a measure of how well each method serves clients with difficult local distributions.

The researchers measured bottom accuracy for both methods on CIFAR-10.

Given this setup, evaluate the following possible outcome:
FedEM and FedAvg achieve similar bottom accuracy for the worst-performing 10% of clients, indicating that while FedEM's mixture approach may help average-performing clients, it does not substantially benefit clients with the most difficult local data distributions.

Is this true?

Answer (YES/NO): NO